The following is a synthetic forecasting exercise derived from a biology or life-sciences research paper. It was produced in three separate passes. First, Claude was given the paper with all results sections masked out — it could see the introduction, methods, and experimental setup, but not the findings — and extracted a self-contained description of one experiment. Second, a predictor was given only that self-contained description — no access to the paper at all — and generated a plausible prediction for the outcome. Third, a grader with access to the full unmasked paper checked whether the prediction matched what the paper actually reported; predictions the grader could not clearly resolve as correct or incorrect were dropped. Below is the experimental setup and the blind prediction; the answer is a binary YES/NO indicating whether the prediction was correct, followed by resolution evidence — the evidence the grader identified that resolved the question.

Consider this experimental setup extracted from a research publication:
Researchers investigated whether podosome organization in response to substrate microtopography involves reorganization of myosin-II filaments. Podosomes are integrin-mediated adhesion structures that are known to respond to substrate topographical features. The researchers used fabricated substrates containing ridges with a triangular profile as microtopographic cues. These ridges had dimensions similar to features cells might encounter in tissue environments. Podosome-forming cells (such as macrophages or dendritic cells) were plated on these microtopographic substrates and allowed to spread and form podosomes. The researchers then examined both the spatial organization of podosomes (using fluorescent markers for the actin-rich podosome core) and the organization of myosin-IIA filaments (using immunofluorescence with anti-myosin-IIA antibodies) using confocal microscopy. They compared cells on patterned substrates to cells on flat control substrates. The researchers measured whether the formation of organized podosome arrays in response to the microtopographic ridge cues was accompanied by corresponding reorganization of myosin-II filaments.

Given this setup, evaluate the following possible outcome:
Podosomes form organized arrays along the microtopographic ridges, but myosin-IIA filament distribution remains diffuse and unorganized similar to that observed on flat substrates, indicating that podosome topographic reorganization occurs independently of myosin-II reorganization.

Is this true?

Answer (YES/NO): NO